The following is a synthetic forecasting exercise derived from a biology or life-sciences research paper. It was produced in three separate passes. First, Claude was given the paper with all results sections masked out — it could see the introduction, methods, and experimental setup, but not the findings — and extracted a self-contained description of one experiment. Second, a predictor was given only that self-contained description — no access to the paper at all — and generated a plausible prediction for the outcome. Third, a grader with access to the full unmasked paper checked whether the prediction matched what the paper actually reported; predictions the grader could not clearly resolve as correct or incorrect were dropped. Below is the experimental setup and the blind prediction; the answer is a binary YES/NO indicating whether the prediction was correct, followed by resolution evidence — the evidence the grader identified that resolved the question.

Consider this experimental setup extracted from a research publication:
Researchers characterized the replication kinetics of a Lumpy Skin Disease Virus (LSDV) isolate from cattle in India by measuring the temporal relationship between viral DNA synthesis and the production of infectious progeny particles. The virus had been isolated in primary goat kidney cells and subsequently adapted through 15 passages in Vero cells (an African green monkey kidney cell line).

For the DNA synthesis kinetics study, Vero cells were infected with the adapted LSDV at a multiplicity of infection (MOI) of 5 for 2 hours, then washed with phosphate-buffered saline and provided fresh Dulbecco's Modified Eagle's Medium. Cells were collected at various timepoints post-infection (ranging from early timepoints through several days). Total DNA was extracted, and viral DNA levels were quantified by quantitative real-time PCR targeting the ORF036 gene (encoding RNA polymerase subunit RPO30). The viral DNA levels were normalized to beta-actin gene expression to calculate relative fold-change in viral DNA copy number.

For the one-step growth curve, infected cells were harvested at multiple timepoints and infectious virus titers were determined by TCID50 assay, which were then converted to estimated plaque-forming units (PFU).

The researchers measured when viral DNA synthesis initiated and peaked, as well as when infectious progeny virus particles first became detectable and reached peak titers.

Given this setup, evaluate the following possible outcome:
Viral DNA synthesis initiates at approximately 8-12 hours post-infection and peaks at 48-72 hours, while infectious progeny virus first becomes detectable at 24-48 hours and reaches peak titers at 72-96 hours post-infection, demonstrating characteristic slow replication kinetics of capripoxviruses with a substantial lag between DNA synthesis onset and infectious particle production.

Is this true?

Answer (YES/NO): NO